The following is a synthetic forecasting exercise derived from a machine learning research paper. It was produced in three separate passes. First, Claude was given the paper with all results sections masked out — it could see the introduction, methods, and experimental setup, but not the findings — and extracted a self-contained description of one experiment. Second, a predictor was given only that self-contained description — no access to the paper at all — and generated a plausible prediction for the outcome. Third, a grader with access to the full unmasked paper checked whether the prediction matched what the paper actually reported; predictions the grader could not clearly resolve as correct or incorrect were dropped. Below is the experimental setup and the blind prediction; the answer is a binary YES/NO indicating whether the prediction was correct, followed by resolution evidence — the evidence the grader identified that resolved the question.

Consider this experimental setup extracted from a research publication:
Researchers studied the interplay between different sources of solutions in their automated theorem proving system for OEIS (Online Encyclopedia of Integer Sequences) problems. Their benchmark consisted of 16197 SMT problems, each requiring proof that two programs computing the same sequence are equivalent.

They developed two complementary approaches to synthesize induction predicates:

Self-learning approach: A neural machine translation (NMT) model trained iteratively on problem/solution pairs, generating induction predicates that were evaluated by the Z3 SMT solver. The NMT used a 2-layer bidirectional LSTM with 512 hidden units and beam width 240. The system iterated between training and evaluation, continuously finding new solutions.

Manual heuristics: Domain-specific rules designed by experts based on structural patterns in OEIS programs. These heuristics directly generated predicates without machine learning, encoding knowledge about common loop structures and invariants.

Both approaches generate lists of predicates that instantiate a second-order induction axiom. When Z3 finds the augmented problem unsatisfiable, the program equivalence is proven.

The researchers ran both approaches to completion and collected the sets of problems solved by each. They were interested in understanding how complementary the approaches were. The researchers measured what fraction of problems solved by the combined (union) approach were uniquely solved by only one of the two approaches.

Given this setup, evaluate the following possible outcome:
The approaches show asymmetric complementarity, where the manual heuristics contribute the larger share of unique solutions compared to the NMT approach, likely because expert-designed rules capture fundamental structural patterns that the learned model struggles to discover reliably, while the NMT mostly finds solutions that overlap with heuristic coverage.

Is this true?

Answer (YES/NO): NO